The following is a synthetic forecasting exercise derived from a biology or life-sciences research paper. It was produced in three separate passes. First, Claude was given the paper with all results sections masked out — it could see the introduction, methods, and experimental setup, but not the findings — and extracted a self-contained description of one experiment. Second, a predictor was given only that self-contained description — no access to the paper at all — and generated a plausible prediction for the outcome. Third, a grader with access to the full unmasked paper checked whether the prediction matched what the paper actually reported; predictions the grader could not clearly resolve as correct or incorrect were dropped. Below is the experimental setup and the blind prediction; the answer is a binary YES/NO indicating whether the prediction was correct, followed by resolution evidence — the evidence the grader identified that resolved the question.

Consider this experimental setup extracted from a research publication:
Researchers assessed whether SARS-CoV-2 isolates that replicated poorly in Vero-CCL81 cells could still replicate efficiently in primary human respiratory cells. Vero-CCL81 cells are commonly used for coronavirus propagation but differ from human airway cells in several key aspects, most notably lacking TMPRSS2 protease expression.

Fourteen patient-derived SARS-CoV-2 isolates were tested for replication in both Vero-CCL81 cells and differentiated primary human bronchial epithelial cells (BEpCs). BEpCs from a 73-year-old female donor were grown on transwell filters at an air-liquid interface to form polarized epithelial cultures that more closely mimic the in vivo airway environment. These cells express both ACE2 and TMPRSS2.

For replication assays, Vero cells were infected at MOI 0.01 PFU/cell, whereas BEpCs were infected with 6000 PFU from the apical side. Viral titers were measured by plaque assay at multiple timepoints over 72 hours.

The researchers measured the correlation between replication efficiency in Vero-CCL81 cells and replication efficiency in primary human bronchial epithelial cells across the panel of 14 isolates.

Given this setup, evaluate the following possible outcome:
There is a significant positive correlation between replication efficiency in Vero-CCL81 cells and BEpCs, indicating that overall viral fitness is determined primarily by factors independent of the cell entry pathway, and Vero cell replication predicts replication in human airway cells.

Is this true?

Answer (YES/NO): NO